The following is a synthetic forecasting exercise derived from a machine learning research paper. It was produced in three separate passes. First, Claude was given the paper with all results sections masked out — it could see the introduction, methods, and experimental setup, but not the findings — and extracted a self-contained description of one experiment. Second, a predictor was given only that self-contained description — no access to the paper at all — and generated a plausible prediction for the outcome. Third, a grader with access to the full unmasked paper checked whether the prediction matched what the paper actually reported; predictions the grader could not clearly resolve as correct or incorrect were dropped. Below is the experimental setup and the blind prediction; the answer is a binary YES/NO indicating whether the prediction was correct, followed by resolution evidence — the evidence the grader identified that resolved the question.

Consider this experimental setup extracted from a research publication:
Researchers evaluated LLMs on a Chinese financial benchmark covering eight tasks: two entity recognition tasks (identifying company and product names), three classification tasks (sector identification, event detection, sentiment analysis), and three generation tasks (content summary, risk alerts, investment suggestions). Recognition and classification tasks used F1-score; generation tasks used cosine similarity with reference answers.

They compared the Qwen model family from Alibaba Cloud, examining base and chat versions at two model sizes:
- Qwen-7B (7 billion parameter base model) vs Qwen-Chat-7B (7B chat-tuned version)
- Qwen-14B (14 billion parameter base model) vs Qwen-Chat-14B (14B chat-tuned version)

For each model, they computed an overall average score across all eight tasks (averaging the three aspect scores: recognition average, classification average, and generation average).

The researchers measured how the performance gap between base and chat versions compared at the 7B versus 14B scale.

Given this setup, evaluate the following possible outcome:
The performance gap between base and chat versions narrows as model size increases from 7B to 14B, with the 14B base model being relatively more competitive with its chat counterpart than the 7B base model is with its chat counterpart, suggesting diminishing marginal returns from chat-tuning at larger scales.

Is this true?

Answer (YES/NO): NO